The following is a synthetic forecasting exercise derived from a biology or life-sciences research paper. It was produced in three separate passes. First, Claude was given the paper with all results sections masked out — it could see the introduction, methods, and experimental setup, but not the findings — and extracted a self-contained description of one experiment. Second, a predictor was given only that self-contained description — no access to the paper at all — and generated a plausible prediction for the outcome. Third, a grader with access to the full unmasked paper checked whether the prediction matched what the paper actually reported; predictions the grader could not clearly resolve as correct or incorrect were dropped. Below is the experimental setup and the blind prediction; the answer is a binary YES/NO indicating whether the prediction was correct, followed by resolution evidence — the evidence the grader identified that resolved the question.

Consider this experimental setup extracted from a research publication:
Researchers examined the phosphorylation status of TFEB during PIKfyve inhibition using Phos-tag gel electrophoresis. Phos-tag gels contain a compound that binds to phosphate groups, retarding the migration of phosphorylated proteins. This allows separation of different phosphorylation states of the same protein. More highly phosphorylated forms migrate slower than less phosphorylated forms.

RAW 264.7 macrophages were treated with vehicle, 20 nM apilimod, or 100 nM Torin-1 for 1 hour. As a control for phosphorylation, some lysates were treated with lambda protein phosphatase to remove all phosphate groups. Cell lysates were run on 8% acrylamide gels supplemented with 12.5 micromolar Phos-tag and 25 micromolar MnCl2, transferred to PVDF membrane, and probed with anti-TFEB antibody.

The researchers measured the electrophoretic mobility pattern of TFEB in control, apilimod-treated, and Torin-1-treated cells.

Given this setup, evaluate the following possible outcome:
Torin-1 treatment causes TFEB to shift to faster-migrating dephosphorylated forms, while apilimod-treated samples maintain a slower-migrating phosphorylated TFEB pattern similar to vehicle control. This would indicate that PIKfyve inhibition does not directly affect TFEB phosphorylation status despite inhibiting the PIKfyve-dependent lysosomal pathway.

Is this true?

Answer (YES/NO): NO